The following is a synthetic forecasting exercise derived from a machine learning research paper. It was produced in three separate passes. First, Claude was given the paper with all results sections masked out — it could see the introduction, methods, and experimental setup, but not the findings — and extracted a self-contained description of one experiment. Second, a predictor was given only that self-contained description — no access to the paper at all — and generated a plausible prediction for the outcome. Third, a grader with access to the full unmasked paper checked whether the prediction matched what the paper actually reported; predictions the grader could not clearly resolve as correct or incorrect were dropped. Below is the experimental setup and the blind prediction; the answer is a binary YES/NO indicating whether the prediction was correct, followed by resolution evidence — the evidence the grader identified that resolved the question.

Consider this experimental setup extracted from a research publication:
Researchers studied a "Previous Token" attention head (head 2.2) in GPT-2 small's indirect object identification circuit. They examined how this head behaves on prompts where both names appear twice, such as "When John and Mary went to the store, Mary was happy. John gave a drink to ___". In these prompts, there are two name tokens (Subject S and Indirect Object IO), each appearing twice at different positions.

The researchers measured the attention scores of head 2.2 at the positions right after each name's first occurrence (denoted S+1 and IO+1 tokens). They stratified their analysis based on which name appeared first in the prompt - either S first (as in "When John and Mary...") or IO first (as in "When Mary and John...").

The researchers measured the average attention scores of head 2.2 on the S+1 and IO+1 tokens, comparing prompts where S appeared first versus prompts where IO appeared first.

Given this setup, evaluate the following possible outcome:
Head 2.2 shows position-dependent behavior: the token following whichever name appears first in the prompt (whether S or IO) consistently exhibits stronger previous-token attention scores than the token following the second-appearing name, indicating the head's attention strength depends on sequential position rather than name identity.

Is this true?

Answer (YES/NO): YES